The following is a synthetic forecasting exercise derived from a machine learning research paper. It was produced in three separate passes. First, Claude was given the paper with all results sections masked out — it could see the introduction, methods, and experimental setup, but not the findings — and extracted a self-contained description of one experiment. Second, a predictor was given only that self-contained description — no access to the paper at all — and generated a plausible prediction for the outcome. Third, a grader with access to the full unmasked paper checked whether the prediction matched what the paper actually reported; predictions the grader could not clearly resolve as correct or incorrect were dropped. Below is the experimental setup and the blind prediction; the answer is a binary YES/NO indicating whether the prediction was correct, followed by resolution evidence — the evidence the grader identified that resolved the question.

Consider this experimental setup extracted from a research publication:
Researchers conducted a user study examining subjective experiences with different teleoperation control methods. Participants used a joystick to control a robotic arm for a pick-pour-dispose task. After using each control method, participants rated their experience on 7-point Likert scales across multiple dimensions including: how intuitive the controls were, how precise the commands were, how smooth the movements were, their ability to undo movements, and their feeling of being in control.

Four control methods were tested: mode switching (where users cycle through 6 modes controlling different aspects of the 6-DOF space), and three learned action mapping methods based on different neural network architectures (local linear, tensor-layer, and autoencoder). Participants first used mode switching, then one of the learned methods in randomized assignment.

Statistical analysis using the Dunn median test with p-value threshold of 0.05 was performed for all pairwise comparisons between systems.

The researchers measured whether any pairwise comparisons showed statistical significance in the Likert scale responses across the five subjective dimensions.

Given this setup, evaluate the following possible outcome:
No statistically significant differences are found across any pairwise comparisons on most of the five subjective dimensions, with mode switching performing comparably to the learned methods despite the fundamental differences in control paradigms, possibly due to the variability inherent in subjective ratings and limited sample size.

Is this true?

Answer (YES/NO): NO